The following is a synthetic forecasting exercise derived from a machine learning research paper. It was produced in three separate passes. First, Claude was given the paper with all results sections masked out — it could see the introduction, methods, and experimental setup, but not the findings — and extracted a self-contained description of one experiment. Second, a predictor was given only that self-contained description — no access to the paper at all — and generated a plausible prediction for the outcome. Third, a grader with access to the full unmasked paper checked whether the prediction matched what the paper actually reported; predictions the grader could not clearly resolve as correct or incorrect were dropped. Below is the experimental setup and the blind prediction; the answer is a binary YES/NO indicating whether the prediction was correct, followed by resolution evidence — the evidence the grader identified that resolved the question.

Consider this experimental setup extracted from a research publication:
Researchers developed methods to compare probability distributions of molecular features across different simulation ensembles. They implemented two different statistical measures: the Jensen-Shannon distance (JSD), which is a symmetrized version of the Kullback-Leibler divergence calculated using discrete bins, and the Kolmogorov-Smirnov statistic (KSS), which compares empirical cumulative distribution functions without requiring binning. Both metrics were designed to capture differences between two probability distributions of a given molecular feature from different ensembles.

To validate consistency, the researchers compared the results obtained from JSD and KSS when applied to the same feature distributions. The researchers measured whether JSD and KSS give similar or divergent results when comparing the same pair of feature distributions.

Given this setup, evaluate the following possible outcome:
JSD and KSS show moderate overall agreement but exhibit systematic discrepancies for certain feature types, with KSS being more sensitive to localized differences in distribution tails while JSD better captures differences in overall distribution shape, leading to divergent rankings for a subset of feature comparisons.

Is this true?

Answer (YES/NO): NO